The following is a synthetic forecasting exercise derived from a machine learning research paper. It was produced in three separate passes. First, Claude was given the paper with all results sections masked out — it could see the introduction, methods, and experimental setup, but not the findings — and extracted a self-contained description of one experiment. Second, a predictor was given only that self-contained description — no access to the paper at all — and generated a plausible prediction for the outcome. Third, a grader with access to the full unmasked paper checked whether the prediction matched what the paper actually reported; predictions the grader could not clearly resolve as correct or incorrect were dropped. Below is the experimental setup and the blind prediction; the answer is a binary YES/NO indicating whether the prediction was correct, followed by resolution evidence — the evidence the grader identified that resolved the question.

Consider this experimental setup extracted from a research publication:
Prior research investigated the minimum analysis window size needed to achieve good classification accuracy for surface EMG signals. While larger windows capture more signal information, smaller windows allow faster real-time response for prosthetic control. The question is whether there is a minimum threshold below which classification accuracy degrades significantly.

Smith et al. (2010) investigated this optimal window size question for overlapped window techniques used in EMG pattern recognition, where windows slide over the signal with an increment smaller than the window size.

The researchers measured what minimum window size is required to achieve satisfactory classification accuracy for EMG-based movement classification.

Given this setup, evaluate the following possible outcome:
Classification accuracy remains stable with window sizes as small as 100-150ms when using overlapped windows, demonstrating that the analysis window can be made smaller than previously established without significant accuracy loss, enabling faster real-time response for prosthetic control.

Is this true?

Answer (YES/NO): NO